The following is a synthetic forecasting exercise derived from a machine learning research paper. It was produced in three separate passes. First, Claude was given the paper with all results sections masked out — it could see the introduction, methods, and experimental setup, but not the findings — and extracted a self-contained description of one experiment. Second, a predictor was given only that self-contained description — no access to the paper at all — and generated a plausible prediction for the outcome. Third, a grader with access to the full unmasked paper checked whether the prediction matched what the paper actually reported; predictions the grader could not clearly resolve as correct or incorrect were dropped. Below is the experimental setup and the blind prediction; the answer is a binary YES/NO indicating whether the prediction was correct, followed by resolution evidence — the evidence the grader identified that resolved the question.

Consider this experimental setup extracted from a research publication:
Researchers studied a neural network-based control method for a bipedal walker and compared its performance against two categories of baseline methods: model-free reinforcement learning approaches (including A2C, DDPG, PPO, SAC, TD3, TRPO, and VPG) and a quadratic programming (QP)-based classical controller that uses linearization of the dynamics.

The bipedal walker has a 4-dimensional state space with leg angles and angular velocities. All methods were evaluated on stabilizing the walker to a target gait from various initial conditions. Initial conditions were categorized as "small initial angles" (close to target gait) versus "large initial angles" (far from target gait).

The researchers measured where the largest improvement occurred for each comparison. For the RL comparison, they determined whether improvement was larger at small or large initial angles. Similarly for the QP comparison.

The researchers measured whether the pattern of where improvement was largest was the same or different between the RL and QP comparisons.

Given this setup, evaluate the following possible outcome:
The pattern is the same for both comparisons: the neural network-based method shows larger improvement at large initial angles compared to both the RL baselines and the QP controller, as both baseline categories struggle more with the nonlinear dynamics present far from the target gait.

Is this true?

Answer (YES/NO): NO